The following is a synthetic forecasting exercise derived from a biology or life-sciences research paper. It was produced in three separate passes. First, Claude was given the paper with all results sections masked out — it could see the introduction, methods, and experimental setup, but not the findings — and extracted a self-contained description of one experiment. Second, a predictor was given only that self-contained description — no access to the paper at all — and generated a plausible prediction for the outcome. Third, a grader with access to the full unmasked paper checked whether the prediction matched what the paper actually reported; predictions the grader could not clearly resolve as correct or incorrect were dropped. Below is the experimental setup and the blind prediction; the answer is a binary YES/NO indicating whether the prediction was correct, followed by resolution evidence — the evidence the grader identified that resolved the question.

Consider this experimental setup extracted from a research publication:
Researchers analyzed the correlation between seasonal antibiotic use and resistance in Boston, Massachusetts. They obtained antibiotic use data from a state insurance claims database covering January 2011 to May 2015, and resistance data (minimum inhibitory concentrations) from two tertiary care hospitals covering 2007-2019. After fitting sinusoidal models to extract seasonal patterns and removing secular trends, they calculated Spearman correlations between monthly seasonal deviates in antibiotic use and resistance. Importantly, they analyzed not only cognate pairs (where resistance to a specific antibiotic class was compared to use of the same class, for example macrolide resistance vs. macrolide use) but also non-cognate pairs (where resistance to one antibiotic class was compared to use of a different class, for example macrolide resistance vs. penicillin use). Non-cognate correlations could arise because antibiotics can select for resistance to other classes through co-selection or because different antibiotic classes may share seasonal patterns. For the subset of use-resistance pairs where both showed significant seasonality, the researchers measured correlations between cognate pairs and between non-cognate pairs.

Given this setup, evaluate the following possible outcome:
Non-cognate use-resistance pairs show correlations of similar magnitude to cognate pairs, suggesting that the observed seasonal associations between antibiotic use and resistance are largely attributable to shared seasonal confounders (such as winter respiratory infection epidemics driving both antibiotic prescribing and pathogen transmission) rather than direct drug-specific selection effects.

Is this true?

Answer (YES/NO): YES